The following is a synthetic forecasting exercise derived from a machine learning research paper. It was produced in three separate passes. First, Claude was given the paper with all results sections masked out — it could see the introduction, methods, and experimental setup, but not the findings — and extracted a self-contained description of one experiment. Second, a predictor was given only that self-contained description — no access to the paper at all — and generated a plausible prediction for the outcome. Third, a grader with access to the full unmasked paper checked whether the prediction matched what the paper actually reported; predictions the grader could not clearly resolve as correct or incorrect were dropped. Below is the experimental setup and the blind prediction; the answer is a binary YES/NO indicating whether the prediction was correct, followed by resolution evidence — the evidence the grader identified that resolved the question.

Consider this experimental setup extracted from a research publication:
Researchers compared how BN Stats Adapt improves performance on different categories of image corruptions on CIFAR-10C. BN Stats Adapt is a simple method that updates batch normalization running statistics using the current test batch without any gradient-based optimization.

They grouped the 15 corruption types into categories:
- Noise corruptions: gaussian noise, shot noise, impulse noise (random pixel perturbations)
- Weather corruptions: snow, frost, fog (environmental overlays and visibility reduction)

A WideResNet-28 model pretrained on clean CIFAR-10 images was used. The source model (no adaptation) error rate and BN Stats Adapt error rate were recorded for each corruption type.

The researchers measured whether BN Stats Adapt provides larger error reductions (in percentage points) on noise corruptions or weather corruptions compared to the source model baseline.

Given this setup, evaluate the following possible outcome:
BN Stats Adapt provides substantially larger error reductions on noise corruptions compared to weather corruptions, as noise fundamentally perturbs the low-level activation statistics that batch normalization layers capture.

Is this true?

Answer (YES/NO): YES